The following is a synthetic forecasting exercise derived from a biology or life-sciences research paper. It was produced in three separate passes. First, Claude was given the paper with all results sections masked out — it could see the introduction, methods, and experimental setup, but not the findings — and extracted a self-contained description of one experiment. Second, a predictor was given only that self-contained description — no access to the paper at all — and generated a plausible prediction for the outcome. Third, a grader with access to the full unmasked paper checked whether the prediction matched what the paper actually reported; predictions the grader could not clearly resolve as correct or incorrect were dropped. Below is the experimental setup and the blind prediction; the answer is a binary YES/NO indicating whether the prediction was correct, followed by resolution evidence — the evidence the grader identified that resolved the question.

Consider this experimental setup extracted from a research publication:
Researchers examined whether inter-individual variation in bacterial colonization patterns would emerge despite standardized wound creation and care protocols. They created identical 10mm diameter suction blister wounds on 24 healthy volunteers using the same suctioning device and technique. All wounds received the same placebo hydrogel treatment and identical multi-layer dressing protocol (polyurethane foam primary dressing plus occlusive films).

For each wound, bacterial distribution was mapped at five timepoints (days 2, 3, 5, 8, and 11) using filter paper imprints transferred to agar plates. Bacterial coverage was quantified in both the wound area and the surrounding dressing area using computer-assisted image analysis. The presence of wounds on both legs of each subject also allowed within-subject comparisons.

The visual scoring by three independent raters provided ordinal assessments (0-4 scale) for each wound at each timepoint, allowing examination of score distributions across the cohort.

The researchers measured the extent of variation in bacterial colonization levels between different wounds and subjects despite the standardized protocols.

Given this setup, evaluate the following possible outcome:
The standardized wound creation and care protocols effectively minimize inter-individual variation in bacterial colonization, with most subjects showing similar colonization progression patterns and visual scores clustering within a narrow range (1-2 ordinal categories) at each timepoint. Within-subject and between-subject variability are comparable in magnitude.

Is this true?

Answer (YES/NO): NO